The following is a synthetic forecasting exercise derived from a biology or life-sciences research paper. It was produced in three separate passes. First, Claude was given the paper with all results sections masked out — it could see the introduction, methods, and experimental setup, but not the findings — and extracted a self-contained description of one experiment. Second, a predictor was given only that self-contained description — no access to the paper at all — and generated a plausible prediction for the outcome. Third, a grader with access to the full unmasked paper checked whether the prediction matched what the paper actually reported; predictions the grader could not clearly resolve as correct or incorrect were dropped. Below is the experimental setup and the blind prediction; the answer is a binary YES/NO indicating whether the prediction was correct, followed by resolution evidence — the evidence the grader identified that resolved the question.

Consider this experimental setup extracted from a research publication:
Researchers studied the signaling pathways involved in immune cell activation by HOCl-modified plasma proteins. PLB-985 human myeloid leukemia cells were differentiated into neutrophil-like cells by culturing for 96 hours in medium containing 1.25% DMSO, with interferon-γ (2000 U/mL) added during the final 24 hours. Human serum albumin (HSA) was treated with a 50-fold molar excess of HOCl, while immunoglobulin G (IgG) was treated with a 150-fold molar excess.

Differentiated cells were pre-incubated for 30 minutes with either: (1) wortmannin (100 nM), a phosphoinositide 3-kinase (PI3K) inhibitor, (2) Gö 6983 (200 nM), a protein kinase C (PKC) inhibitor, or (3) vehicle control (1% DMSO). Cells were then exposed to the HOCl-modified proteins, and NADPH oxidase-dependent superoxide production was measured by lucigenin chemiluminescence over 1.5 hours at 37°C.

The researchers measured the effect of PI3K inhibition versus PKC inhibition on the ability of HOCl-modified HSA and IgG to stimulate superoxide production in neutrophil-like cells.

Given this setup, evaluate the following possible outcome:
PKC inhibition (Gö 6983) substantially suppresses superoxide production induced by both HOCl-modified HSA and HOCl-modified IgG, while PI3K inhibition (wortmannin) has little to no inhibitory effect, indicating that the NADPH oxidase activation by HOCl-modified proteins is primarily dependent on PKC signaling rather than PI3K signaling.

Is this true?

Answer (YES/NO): NO